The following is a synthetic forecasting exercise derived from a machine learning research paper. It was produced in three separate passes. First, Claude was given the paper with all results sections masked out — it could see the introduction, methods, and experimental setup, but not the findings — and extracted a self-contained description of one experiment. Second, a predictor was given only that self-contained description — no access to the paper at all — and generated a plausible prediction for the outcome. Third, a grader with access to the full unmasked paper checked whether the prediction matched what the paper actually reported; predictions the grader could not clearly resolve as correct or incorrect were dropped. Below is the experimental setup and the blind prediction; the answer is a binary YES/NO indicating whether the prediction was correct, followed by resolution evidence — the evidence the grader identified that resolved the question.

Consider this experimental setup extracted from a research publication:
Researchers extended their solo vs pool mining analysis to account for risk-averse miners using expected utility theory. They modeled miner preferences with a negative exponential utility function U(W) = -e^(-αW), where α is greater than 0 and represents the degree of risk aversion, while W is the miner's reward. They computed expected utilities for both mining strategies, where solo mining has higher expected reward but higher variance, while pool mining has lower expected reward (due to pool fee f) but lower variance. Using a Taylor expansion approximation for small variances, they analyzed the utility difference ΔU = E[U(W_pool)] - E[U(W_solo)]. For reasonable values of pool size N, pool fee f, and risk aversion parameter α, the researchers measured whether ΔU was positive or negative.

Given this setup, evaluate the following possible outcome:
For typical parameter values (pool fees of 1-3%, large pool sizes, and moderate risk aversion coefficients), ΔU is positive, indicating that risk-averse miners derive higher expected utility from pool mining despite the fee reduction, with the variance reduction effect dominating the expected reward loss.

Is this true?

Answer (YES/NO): YES